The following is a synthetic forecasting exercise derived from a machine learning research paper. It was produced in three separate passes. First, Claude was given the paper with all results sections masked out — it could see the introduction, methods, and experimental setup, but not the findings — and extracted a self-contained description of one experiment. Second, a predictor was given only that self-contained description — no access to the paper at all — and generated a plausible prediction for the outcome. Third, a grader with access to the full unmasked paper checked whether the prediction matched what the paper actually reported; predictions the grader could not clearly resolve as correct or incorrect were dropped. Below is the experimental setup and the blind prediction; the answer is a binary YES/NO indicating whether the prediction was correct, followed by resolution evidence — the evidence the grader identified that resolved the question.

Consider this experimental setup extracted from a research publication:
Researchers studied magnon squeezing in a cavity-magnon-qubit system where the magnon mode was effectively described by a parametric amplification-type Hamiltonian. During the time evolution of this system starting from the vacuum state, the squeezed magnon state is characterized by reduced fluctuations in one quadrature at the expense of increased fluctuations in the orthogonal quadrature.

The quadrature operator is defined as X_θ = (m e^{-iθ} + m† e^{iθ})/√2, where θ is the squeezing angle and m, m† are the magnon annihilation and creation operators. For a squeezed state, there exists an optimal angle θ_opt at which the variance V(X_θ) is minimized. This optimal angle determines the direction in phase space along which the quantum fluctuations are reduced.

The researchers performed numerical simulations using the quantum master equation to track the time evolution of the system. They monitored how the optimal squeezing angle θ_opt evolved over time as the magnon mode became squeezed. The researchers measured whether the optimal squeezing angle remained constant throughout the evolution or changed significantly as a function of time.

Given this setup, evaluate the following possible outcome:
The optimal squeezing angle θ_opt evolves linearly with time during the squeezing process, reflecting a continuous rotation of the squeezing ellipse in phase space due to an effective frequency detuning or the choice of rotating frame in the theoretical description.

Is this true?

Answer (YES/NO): NO